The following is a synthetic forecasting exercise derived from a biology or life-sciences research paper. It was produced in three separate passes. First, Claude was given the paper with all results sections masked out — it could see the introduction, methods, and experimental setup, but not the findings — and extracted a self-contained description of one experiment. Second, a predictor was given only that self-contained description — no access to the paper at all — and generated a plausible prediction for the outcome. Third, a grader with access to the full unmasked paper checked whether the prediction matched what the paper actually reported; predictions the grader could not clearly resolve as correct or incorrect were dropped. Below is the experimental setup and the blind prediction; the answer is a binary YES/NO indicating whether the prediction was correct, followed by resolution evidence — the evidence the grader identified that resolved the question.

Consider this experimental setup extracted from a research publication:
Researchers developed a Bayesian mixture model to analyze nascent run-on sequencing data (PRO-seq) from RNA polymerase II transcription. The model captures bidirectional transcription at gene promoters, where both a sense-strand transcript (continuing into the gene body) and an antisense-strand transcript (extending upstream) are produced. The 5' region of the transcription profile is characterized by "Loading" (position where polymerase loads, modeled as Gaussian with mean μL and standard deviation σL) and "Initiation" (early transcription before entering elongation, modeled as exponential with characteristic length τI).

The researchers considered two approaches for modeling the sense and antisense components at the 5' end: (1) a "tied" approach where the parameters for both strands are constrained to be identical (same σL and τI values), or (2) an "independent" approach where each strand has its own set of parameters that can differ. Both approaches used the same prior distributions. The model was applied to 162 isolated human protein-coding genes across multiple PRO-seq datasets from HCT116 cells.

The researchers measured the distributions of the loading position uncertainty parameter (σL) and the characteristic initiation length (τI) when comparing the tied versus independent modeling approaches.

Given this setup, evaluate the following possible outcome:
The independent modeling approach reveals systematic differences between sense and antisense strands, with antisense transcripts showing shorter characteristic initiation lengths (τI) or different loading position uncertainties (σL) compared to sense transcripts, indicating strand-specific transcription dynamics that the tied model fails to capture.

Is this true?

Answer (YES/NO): NO